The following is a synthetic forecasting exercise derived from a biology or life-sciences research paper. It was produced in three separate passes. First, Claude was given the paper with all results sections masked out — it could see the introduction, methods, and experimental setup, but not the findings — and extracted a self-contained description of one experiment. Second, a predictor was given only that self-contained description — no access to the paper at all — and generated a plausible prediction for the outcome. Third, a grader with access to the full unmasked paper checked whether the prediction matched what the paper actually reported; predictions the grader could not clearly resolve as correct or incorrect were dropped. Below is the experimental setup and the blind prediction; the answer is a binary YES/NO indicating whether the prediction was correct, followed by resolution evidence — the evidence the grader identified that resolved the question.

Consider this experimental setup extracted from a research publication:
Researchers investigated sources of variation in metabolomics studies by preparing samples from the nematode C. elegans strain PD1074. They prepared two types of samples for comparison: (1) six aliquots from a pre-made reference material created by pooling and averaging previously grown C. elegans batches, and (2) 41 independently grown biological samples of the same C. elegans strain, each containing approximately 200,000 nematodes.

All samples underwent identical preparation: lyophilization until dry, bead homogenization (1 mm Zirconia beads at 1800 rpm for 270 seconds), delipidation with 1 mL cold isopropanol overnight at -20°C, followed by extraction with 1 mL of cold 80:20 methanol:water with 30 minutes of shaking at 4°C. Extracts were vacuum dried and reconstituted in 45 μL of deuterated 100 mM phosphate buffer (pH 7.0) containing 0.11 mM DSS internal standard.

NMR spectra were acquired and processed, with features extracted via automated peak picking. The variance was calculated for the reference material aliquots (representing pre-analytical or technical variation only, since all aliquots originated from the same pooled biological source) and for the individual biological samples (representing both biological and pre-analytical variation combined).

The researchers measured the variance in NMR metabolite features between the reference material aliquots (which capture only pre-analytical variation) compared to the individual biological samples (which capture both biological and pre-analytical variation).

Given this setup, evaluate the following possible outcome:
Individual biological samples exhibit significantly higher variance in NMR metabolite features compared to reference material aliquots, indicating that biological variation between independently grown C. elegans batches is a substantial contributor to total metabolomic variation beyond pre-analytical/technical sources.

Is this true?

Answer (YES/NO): YES